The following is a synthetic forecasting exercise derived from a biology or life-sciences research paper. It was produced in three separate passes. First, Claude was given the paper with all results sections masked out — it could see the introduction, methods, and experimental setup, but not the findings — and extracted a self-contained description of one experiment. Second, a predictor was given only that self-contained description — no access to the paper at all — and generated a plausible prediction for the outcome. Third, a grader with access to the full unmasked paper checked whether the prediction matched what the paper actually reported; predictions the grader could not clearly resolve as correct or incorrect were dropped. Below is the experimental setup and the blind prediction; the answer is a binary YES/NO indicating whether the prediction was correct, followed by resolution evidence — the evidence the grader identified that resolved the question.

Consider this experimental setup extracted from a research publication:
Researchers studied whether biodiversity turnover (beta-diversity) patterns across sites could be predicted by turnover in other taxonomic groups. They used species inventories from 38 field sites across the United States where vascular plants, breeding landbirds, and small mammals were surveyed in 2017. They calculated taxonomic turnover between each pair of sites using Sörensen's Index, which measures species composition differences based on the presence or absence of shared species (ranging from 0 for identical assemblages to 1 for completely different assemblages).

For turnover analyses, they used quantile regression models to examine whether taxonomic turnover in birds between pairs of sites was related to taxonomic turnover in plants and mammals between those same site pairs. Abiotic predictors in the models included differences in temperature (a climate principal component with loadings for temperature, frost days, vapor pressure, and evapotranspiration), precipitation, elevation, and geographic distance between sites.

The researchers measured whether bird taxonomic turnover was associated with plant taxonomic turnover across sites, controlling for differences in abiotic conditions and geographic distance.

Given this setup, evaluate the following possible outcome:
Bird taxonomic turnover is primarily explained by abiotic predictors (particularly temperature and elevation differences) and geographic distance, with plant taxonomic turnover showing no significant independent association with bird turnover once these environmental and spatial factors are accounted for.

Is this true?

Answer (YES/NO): NO